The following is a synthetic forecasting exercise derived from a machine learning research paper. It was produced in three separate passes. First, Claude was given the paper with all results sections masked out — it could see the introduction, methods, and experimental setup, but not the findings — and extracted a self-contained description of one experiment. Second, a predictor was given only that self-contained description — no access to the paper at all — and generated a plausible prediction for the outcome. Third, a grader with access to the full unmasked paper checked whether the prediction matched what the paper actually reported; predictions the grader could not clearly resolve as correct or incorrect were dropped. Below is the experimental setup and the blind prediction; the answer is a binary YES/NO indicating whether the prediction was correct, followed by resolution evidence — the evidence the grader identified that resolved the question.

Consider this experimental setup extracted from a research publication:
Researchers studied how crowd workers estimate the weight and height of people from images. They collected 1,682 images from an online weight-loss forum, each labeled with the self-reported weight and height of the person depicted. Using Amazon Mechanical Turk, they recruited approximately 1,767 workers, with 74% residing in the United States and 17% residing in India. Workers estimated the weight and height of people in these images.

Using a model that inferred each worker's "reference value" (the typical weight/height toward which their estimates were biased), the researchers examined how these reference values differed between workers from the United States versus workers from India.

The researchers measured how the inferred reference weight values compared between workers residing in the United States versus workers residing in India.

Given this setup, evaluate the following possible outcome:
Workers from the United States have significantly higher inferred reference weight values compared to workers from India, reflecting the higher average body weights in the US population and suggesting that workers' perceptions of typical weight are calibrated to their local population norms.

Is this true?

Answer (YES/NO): YES